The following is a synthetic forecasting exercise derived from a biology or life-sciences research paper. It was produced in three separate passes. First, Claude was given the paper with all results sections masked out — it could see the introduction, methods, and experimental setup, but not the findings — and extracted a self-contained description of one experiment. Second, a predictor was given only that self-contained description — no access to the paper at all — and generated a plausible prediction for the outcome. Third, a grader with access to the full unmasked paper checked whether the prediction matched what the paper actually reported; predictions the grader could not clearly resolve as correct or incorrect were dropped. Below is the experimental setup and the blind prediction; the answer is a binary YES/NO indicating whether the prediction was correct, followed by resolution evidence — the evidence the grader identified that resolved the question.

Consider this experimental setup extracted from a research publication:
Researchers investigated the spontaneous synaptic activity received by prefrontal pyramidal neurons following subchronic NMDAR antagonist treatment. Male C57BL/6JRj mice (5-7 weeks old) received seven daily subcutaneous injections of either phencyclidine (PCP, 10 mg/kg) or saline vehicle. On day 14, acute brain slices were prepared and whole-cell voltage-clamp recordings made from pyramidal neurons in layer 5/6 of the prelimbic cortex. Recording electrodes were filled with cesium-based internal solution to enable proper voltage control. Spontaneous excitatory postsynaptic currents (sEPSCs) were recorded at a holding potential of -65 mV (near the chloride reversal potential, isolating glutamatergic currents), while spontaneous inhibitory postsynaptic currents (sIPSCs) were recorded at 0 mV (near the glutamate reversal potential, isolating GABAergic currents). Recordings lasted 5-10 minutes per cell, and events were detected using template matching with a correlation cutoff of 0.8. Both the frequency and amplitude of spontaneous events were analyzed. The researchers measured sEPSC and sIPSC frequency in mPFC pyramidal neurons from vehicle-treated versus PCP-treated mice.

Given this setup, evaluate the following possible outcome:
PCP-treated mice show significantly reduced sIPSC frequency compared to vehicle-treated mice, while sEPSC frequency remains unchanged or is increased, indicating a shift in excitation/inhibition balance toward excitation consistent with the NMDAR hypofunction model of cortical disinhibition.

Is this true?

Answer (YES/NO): YES